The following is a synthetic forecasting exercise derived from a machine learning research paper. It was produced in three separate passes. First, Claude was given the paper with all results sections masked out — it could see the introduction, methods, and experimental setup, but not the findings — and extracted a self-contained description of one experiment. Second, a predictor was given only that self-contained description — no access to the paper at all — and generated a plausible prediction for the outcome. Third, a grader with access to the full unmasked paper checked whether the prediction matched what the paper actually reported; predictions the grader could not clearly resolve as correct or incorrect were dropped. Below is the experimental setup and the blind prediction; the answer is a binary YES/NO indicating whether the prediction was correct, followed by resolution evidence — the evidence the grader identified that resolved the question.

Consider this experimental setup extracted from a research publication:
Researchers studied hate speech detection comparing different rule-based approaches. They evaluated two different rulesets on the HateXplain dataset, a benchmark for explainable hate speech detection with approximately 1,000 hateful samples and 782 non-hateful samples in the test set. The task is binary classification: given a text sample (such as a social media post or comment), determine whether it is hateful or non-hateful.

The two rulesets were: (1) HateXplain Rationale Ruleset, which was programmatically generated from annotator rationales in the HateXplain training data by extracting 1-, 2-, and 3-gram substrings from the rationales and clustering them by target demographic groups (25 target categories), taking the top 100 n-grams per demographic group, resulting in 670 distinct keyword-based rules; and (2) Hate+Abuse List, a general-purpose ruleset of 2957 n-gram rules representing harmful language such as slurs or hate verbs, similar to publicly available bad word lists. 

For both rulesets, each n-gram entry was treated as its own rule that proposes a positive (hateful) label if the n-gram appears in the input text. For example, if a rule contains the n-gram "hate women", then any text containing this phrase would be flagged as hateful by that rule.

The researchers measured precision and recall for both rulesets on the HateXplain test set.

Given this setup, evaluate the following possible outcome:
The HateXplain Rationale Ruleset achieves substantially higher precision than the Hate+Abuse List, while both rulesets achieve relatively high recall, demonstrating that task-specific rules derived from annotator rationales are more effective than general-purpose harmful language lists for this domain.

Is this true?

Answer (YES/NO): NO